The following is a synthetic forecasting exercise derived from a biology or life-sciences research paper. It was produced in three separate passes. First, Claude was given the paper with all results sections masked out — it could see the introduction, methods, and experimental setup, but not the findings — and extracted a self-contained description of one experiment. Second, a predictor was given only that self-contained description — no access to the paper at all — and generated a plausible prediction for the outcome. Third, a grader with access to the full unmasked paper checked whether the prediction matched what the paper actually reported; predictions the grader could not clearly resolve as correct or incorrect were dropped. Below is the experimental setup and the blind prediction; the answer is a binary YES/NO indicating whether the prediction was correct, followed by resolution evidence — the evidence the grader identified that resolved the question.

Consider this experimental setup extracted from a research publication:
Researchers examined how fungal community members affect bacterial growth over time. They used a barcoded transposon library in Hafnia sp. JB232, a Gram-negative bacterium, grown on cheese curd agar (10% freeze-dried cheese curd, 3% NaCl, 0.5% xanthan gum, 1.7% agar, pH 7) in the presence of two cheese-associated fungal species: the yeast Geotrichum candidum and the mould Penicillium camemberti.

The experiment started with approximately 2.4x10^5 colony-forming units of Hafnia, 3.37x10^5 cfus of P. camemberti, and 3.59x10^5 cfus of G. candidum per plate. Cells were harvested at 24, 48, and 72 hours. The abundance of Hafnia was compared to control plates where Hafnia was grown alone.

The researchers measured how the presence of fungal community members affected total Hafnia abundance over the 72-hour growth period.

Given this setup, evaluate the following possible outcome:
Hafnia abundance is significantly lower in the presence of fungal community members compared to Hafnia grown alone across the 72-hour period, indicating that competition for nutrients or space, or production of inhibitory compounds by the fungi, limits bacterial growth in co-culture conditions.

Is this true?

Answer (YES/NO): NO